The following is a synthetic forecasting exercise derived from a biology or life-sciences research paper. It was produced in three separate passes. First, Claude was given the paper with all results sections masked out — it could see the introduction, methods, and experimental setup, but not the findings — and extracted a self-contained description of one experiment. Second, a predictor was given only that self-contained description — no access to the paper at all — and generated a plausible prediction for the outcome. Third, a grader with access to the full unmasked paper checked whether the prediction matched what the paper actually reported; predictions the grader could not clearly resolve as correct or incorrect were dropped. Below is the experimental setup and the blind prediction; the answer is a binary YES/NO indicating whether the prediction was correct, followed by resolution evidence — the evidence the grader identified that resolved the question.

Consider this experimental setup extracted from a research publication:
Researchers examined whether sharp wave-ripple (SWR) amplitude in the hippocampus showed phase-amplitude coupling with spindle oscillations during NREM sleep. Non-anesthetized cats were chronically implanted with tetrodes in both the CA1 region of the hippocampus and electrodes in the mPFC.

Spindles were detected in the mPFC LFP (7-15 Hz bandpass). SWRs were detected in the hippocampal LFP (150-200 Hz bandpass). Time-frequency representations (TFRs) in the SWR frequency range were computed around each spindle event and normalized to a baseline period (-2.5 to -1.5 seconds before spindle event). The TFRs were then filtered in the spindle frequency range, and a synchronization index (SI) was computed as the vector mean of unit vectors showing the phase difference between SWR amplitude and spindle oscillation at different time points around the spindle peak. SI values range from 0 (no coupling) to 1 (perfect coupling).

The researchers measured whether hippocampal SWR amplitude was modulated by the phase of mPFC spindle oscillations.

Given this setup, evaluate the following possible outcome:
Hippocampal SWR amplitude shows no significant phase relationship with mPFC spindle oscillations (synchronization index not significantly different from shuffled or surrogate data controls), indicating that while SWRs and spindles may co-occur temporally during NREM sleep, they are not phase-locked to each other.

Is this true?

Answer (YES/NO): YES